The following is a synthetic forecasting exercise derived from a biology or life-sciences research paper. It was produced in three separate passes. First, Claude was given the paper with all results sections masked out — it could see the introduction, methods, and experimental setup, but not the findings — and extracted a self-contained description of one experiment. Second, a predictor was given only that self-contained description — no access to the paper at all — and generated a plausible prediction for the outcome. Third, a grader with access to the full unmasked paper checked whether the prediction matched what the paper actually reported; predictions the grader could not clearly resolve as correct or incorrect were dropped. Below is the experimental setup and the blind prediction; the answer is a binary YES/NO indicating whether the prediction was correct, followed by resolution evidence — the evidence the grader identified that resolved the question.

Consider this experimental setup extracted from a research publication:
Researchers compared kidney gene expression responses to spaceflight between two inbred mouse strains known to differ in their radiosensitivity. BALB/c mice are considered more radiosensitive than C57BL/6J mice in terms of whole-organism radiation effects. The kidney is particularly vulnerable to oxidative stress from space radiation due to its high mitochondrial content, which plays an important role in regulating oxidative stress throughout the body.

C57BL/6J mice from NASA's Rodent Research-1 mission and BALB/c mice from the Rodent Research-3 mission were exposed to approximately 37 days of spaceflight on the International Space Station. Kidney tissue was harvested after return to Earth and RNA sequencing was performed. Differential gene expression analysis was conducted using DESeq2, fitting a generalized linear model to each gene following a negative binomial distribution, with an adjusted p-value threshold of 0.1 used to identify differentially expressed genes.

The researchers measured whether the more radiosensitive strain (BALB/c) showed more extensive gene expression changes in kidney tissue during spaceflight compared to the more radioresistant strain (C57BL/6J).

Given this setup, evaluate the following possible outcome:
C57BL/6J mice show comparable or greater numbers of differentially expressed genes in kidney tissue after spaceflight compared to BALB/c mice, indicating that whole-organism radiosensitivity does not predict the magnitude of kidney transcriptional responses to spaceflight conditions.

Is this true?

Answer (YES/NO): YES